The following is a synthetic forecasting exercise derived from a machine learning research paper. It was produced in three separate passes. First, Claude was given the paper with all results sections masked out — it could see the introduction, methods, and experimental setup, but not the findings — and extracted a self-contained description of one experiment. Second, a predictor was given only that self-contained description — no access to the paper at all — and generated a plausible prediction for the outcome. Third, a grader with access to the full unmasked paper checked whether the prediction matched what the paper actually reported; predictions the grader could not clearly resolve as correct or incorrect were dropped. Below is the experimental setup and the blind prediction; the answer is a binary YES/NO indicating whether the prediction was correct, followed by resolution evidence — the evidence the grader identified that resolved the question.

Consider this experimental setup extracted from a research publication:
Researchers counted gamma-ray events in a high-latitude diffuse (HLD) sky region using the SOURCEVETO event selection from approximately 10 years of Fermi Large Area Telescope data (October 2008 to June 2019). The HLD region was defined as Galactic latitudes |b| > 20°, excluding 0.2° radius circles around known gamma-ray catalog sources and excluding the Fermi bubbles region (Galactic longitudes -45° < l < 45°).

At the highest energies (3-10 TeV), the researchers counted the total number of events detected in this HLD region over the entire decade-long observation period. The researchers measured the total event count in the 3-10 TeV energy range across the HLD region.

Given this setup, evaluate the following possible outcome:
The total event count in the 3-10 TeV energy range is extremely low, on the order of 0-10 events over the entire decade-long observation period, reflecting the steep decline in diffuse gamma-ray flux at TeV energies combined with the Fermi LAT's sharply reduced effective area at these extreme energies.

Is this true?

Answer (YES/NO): YES